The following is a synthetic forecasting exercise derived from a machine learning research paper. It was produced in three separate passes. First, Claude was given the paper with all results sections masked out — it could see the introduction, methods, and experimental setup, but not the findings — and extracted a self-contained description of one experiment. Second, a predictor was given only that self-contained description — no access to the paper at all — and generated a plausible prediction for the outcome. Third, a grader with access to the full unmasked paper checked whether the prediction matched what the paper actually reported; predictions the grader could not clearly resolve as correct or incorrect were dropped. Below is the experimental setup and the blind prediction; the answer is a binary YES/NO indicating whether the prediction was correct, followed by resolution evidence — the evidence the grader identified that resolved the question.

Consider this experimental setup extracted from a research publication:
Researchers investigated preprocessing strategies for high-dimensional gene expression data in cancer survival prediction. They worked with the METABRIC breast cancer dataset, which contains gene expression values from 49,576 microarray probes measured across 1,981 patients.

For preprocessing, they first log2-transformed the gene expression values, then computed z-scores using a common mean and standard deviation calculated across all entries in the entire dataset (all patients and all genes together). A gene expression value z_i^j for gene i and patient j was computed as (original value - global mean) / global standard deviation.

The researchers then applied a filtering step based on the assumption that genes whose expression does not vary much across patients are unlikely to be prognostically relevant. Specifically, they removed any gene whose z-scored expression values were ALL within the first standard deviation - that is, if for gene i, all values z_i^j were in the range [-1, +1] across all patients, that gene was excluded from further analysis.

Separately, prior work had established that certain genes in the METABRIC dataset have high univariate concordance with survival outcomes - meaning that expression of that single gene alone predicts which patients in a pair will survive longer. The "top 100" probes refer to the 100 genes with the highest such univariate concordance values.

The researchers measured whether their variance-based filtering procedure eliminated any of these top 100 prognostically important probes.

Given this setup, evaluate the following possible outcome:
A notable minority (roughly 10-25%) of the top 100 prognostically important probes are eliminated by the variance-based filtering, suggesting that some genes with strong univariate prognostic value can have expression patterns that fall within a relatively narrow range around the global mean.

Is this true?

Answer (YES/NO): NO